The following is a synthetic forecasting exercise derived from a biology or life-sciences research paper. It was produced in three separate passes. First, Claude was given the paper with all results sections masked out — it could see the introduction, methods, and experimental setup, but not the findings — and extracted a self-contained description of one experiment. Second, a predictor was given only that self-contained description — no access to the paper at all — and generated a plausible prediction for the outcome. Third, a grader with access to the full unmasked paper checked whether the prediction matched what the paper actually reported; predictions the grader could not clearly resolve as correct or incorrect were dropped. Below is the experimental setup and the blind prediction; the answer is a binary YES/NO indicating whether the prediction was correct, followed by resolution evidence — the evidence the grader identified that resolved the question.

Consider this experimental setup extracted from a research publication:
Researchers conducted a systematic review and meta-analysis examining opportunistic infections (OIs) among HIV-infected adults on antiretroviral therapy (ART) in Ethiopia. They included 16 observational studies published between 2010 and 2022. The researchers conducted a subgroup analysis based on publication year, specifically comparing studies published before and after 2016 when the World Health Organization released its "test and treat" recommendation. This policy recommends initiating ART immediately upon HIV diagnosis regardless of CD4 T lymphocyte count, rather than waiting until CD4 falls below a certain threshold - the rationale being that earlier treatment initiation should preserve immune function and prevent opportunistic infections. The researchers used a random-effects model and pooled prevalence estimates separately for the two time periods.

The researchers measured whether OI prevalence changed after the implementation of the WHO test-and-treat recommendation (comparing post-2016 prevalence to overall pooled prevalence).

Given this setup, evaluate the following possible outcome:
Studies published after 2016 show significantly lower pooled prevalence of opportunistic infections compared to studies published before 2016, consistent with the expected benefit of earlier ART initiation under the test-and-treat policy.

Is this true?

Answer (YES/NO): NO